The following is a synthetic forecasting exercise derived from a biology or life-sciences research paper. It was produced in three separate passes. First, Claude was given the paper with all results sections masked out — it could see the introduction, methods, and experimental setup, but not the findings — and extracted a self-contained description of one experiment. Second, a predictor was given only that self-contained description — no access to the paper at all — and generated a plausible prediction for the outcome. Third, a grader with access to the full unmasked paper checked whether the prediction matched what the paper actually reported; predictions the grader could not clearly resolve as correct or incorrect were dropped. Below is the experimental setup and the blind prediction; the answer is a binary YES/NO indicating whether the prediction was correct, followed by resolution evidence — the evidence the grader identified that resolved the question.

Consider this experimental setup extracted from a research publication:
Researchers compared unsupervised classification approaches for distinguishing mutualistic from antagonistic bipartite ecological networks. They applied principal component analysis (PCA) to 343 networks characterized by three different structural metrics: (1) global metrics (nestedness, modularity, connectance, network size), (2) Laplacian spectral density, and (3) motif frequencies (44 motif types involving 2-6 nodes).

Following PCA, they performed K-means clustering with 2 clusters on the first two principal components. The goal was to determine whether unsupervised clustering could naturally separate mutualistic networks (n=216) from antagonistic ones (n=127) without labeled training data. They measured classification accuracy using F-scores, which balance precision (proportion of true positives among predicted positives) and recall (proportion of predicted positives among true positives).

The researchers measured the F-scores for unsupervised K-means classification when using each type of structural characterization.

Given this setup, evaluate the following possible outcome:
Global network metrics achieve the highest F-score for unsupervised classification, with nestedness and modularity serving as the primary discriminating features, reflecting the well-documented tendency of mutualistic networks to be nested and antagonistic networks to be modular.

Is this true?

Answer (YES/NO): NO